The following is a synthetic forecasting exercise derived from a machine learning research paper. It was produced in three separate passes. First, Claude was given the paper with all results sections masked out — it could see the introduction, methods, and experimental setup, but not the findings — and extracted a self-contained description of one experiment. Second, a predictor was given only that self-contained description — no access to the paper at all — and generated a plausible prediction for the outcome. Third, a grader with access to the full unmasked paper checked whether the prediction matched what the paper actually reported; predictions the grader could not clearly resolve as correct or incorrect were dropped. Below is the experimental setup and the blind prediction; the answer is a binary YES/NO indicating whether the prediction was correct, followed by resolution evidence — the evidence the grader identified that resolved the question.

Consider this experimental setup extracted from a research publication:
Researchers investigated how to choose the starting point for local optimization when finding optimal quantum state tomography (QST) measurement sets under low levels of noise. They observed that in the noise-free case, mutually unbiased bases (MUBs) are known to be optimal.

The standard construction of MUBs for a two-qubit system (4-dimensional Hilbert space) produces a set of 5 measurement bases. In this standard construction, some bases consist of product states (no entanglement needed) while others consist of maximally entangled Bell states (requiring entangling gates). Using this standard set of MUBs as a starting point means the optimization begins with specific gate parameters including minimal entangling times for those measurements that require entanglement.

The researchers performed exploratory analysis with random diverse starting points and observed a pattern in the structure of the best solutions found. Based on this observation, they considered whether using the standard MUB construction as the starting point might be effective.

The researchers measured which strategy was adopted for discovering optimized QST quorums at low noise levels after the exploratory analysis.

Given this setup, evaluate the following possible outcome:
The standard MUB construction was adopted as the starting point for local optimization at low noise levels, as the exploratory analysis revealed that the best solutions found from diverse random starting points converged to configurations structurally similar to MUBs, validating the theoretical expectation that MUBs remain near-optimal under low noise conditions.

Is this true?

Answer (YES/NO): YES